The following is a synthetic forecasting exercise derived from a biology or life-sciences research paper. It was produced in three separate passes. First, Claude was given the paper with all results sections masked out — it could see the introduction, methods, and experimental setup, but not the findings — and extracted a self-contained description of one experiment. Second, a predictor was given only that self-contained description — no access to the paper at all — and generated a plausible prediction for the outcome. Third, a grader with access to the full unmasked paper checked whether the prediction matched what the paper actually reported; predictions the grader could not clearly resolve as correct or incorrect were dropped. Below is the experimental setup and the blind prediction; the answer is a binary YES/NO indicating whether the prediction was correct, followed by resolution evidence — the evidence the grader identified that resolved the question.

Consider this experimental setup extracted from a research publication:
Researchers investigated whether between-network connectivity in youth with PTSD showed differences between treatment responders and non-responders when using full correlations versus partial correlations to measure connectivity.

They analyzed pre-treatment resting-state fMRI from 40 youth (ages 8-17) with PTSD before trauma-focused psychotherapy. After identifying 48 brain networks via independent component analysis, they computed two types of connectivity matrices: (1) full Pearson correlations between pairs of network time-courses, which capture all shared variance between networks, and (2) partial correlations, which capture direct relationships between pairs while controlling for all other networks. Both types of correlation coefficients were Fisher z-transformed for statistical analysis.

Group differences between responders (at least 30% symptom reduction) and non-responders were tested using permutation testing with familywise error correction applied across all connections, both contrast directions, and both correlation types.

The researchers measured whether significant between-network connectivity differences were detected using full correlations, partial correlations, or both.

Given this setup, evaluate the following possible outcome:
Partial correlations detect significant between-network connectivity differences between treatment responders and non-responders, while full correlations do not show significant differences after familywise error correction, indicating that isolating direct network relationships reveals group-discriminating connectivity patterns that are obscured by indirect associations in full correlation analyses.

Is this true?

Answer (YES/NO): NO